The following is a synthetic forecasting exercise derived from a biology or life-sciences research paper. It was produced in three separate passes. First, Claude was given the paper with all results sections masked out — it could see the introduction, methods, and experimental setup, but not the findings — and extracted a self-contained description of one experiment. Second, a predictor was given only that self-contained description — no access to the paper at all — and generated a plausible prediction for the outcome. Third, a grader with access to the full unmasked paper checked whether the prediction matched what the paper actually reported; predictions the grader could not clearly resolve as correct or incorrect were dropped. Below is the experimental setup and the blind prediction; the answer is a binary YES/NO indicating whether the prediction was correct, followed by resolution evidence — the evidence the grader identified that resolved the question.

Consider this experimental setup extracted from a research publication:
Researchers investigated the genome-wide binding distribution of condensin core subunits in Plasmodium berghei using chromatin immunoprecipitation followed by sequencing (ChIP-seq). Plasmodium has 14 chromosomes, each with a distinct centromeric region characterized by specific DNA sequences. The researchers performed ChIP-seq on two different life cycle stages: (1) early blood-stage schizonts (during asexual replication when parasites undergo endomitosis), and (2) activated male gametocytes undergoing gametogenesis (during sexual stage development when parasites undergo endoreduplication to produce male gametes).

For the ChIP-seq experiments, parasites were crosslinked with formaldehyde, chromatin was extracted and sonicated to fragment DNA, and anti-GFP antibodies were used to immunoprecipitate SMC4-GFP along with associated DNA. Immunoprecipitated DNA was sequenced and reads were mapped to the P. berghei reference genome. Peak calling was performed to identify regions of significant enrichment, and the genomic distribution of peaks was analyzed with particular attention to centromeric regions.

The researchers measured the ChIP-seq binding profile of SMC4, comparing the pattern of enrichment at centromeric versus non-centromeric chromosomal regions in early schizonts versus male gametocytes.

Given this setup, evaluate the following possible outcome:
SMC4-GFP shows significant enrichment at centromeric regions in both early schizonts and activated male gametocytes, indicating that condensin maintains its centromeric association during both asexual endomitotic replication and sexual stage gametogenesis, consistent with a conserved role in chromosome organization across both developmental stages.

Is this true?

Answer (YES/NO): NO